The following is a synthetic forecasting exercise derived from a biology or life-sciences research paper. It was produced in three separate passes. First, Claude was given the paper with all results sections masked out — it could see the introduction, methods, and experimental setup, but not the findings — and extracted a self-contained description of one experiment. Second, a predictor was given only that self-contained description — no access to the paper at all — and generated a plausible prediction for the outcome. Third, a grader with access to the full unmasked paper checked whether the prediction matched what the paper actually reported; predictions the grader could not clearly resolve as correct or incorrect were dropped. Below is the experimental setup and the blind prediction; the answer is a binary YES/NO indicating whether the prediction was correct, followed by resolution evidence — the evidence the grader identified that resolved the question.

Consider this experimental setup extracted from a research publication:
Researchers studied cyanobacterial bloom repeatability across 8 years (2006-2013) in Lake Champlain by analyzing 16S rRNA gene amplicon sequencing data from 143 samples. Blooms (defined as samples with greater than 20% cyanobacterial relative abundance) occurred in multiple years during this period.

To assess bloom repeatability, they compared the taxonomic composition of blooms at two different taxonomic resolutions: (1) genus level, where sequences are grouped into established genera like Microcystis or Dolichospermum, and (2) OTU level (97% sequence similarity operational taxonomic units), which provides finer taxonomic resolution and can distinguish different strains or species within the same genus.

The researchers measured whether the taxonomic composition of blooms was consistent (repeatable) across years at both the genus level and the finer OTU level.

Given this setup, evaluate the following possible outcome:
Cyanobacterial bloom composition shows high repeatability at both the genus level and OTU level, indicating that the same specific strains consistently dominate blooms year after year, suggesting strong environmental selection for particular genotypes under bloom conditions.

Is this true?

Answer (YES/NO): NO